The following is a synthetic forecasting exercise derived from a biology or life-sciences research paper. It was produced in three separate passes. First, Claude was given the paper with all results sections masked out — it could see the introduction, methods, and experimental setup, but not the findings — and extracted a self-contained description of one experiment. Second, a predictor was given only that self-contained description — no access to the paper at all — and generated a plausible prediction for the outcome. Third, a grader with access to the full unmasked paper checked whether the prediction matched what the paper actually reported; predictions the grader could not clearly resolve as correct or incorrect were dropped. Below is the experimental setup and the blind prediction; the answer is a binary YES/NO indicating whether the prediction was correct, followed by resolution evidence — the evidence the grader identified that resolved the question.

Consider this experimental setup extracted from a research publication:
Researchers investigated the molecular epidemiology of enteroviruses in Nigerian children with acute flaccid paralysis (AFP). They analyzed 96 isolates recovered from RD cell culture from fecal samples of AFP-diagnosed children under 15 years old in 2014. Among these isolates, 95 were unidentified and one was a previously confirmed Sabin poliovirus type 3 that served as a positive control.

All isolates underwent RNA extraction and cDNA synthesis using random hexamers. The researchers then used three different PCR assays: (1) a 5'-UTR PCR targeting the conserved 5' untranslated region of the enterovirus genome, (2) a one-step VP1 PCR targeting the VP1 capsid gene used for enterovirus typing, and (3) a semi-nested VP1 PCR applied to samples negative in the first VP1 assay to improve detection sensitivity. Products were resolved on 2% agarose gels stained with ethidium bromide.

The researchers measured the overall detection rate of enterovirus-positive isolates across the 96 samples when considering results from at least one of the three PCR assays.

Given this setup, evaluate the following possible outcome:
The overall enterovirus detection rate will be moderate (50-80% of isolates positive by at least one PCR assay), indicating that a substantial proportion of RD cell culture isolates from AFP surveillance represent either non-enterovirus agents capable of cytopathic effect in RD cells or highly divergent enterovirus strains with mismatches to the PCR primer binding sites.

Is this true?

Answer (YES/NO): NO